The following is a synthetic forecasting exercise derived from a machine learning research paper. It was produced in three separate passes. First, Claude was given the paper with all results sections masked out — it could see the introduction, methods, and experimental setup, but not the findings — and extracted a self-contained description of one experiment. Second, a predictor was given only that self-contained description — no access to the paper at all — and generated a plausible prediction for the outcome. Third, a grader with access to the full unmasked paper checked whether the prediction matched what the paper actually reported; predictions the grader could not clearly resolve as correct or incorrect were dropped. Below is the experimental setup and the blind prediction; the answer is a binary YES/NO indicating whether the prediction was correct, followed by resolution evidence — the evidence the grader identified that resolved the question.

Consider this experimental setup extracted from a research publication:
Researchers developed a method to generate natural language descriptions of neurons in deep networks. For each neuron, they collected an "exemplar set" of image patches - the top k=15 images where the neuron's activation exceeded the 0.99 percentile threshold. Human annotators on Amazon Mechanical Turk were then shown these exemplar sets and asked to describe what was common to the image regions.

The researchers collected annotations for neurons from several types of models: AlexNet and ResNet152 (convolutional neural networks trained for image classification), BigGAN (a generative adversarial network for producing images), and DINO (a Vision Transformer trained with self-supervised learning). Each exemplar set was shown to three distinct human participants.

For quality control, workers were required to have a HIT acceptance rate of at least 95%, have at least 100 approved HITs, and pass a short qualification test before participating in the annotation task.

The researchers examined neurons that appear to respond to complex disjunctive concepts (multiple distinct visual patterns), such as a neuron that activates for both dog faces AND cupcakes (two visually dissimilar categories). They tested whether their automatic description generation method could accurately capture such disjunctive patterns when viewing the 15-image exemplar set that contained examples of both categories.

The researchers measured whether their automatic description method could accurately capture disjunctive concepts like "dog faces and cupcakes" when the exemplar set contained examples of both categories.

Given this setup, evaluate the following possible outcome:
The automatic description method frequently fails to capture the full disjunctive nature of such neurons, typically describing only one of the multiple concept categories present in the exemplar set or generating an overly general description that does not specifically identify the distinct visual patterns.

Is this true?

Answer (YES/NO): YES